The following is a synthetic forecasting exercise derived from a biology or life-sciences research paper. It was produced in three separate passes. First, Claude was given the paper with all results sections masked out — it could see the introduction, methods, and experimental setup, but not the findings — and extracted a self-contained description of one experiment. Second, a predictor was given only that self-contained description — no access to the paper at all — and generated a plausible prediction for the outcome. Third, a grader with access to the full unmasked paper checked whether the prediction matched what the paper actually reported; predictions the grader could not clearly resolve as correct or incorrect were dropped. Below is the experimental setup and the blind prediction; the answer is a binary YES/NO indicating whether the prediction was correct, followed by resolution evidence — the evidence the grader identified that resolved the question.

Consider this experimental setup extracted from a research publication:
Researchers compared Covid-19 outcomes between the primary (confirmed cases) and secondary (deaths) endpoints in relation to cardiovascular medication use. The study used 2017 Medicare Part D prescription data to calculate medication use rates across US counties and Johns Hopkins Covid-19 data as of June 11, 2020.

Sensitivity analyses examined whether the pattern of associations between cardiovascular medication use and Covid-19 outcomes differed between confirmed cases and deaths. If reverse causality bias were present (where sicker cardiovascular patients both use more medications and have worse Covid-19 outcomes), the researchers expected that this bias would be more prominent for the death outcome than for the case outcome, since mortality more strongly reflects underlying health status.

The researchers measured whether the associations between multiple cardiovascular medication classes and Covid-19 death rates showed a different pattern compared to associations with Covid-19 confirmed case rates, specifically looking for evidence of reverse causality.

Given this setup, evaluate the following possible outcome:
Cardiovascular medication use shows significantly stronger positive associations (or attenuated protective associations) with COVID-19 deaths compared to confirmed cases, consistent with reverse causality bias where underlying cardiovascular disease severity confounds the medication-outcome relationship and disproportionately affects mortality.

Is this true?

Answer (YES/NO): YES